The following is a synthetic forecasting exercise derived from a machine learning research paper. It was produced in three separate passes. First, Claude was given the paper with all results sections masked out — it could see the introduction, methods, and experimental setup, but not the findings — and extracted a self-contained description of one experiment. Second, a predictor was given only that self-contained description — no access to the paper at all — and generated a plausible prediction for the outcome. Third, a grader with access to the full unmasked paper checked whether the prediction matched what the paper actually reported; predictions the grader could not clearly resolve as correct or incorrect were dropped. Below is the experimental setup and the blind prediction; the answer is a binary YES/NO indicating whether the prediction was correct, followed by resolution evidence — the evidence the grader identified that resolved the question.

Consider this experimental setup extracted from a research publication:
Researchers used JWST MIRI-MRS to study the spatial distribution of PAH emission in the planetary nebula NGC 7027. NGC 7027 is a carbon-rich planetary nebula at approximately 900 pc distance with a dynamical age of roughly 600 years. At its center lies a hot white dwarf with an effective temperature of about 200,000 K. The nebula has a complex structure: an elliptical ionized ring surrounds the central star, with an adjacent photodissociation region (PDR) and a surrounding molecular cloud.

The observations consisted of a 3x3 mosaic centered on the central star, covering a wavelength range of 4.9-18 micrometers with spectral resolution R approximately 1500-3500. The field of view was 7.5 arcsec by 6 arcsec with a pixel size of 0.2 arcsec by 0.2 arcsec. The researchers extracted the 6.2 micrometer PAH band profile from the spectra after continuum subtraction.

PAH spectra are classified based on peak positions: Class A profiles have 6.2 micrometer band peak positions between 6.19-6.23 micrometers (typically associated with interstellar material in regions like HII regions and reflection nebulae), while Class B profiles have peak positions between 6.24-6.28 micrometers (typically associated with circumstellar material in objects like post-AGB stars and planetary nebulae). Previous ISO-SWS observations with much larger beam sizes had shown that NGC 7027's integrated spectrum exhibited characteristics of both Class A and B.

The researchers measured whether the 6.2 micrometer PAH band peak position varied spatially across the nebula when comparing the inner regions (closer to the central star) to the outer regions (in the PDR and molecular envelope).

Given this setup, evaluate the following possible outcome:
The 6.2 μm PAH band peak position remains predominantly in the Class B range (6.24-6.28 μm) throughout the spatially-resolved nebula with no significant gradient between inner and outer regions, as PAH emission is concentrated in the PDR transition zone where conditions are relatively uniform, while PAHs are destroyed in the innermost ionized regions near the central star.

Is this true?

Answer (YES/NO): NO